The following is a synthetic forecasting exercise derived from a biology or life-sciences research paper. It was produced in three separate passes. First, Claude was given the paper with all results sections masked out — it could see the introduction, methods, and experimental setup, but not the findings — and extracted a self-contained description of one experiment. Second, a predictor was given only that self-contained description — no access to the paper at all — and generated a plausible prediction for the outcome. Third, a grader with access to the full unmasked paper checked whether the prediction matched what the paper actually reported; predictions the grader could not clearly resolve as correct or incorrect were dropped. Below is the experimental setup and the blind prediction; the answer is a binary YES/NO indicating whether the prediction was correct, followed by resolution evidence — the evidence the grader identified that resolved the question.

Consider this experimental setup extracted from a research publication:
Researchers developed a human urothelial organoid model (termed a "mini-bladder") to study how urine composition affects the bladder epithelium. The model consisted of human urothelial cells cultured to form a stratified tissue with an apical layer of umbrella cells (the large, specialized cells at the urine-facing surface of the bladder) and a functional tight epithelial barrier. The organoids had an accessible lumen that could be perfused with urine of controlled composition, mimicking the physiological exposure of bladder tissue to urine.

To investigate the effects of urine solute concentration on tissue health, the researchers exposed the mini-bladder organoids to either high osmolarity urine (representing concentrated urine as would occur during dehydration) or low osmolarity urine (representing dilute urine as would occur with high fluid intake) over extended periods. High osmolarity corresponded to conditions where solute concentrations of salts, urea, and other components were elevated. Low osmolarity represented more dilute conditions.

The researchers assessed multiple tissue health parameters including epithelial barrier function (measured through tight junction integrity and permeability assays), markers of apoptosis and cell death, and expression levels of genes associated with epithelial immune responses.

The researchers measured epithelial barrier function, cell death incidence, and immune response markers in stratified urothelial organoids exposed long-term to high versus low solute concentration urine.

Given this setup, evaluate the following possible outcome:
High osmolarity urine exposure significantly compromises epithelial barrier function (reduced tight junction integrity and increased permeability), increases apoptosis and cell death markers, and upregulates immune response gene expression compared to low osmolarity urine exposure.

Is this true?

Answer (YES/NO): NO